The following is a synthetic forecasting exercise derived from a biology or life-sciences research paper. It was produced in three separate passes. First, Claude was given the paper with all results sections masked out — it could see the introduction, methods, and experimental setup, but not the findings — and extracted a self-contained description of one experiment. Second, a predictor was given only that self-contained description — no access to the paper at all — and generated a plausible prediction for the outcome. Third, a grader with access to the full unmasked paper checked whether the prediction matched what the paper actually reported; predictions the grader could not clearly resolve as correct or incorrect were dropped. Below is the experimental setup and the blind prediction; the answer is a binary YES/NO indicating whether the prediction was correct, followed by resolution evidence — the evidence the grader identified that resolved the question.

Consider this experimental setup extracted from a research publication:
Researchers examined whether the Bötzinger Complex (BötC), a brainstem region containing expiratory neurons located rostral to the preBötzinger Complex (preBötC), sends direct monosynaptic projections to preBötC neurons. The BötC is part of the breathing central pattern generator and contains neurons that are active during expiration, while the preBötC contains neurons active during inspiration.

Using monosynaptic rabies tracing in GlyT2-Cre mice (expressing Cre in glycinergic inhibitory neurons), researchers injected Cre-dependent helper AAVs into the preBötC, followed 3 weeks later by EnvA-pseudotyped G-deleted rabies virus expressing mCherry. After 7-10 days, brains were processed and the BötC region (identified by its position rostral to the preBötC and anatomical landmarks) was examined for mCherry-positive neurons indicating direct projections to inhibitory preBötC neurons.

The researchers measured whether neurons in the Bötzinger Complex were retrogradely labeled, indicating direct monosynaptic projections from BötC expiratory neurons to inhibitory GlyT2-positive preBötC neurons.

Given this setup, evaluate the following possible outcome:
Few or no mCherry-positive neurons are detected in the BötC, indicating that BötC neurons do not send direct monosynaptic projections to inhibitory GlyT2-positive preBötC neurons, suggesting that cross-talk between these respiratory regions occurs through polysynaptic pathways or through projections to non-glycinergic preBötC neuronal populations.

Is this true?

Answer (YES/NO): NO